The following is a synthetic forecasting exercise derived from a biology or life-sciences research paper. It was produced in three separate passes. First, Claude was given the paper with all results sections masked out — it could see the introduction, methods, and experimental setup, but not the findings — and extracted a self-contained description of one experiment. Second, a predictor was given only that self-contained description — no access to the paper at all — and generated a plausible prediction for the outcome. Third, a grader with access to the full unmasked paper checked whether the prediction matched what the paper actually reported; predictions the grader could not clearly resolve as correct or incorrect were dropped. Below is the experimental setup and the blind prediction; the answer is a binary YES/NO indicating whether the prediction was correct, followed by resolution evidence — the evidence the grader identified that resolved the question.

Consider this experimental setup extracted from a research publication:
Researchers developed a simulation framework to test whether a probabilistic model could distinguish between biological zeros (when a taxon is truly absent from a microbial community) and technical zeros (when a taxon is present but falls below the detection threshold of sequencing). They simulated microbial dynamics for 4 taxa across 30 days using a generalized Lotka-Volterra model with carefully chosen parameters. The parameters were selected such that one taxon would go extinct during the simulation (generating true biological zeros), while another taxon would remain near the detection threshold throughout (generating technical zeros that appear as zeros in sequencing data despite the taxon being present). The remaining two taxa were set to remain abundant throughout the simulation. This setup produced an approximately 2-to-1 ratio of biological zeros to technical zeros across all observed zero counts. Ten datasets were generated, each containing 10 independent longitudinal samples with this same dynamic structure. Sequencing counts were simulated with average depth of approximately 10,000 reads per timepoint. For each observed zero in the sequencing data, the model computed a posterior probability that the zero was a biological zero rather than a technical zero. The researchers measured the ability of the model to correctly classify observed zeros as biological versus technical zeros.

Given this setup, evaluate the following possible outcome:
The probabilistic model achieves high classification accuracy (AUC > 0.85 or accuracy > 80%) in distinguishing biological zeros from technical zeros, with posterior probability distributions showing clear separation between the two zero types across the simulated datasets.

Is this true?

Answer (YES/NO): YES